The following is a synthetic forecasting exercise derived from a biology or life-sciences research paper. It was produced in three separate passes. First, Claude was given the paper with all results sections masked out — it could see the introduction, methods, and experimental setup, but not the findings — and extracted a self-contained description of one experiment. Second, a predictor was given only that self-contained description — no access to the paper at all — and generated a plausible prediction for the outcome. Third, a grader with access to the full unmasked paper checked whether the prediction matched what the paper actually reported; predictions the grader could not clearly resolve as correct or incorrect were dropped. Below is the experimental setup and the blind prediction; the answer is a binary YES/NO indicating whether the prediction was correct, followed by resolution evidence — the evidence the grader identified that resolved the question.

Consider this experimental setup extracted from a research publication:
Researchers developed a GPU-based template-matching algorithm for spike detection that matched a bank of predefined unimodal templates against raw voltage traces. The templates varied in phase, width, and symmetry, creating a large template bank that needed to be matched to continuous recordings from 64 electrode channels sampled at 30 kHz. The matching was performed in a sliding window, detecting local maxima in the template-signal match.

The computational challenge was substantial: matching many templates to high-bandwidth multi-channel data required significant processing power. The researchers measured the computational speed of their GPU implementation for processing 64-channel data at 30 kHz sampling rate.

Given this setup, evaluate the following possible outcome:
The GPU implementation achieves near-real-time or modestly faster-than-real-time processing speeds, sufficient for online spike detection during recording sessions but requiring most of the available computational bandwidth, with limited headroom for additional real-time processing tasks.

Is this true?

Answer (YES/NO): NO